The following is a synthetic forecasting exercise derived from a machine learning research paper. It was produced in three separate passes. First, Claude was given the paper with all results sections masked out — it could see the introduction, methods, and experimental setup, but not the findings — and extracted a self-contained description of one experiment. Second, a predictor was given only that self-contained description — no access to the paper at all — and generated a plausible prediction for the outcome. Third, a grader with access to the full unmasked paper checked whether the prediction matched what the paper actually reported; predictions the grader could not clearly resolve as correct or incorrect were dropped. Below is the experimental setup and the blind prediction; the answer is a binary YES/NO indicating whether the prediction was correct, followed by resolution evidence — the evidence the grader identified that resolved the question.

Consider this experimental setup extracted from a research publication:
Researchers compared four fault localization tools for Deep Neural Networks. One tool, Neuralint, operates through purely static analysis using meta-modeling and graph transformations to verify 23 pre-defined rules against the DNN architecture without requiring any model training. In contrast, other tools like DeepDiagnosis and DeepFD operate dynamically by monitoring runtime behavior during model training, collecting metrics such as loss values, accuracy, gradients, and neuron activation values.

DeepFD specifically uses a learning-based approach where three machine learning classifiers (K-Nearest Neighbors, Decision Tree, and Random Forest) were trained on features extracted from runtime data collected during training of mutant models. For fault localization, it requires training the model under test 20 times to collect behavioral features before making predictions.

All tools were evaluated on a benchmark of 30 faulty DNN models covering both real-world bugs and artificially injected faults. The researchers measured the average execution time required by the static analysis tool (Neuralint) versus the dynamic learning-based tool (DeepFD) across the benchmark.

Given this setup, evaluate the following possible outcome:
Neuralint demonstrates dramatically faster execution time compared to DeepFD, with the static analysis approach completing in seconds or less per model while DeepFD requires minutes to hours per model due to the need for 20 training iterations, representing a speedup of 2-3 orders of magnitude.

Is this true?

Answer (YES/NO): NO